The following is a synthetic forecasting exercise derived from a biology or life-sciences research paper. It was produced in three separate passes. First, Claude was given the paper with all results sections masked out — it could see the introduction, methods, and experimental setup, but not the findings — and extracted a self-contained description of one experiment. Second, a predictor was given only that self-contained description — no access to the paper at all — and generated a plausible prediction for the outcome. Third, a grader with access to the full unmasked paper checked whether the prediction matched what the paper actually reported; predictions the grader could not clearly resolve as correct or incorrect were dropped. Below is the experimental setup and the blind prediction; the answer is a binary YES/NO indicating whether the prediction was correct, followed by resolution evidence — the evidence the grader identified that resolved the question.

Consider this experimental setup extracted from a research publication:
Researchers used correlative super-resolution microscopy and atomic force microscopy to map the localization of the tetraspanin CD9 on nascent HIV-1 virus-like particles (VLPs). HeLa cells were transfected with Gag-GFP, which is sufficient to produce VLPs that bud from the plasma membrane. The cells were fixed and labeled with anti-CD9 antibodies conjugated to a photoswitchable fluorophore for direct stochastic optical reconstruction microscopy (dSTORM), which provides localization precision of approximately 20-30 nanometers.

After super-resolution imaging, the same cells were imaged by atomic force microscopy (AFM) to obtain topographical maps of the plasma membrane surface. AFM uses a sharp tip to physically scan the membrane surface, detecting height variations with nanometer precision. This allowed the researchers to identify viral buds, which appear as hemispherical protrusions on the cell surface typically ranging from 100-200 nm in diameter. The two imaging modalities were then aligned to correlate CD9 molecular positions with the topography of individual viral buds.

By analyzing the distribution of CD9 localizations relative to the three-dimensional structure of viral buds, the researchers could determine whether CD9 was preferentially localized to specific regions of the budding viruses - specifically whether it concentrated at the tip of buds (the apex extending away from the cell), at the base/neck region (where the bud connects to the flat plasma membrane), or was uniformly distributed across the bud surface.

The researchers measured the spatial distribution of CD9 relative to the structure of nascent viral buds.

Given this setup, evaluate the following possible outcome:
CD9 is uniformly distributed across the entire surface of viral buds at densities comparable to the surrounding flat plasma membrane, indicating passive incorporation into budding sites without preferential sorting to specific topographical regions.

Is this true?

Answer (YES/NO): NO